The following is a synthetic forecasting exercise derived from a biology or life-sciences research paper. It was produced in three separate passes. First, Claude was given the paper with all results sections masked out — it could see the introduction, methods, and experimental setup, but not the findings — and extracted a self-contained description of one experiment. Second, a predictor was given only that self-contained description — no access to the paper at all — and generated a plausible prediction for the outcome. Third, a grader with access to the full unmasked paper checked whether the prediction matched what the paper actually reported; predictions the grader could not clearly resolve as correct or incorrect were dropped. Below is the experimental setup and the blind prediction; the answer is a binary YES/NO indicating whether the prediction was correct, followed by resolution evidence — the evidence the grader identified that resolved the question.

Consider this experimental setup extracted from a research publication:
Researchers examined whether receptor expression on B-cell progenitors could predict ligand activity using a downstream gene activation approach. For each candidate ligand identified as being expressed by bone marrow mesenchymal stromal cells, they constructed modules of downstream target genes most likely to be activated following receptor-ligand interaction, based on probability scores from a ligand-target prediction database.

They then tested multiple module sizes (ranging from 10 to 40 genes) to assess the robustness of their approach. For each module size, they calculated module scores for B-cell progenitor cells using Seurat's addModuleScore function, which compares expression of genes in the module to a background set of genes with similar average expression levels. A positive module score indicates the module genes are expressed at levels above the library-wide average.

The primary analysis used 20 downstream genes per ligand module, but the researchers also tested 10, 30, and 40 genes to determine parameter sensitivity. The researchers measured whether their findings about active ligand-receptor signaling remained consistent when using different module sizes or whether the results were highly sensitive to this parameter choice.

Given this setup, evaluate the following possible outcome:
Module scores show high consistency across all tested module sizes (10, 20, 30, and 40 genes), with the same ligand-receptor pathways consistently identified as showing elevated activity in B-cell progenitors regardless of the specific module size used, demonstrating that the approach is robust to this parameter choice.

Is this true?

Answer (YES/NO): YES